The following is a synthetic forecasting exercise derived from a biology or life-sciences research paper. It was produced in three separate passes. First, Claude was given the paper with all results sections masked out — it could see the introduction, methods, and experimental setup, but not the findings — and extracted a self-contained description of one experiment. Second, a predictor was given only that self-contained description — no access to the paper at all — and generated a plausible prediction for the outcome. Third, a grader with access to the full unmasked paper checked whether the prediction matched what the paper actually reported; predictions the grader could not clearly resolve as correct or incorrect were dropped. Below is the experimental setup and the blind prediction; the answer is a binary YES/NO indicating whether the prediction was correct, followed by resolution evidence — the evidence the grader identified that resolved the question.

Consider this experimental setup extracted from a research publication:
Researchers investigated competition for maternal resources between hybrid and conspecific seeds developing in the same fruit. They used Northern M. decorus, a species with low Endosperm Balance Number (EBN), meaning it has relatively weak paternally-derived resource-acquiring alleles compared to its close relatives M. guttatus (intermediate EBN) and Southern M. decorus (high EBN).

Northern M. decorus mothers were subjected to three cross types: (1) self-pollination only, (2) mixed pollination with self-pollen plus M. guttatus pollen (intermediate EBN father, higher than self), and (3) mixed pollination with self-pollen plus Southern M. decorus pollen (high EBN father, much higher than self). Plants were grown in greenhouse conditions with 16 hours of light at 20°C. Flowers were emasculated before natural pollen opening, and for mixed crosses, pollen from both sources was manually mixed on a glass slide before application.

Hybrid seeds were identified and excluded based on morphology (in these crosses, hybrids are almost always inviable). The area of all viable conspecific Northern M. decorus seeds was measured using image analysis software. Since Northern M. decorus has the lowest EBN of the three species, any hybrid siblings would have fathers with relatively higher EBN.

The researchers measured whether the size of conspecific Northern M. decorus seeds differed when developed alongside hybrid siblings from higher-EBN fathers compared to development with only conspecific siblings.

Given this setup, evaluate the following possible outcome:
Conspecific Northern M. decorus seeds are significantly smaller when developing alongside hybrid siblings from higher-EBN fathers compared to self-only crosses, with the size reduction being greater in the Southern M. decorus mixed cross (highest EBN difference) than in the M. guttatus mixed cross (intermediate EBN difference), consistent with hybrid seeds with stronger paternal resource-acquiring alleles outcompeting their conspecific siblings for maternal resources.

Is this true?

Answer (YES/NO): NO